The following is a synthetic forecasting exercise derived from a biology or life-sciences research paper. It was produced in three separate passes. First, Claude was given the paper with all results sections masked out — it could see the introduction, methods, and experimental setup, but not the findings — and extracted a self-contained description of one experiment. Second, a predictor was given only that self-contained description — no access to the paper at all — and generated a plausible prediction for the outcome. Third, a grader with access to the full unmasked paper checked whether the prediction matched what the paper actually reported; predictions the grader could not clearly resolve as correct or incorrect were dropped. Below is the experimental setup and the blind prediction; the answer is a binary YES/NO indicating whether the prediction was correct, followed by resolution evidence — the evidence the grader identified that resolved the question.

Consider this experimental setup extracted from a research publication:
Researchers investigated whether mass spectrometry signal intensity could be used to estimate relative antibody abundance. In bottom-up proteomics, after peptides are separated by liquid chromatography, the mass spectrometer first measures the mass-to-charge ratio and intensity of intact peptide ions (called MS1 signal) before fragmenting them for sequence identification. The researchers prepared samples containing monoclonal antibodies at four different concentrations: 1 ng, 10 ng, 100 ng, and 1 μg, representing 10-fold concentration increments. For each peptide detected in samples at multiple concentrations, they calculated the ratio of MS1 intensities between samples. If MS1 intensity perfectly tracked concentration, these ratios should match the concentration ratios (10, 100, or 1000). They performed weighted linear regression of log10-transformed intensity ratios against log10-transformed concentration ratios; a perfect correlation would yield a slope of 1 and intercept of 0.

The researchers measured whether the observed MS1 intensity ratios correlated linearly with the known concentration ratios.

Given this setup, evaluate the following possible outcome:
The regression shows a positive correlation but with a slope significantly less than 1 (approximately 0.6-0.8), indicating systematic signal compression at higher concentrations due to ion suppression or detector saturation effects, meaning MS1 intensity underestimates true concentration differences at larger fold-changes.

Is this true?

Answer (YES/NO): NO